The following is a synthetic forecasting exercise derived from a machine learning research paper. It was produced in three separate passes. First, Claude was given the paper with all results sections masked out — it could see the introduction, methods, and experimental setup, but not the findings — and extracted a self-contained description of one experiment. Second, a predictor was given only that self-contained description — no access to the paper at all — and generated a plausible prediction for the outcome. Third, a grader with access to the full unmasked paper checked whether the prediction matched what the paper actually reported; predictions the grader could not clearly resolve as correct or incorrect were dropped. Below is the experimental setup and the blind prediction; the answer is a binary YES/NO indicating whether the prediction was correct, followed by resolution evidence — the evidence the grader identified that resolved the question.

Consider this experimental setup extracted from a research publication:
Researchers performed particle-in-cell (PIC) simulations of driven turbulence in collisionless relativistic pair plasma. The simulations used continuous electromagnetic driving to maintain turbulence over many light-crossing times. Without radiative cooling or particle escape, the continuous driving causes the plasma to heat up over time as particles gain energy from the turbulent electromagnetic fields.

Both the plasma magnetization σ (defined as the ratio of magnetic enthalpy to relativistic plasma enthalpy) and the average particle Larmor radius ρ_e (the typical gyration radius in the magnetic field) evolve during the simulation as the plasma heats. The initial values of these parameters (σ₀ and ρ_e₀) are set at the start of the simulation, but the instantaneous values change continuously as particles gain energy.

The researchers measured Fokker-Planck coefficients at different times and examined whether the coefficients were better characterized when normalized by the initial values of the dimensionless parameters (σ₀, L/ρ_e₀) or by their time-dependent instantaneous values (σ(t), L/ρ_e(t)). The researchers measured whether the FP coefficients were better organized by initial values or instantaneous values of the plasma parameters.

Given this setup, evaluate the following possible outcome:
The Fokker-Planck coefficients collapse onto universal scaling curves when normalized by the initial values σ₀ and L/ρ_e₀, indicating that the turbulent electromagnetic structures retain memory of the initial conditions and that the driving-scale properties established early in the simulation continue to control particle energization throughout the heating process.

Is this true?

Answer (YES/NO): NO